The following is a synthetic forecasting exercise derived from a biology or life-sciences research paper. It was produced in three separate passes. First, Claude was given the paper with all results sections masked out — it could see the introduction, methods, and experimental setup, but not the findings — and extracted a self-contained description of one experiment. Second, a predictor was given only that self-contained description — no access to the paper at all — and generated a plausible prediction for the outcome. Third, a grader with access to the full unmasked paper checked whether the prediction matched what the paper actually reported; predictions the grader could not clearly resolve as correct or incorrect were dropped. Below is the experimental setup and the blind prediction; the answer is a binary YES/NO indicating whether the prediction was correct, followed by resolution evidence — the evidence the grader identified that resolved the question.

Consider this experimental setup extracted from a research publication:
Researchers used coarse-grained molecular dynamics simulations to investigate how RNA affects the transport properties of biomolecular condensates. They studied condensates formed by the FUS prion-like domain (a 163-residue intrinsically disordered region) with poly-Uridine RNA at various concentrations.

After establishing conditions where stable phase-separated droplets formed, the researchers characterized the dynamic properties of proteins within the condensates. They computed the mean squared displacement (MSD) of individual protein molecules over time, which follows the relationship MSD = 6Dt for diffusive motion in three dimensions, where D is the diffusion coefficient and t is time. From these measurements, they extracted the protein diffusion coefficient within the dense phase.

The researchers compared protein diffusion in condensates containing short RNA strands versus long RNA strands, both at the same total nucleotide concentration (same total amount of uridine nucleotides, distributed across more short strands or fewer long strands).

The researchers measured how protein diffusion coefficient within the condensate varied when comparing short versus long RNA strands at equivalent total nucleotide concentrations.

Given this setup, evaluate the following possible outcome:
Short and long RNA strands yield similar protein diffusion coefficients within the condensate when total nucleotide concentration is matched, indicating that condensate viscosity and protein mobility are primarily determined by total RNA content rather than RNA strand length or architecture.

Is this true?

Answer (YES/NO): NO